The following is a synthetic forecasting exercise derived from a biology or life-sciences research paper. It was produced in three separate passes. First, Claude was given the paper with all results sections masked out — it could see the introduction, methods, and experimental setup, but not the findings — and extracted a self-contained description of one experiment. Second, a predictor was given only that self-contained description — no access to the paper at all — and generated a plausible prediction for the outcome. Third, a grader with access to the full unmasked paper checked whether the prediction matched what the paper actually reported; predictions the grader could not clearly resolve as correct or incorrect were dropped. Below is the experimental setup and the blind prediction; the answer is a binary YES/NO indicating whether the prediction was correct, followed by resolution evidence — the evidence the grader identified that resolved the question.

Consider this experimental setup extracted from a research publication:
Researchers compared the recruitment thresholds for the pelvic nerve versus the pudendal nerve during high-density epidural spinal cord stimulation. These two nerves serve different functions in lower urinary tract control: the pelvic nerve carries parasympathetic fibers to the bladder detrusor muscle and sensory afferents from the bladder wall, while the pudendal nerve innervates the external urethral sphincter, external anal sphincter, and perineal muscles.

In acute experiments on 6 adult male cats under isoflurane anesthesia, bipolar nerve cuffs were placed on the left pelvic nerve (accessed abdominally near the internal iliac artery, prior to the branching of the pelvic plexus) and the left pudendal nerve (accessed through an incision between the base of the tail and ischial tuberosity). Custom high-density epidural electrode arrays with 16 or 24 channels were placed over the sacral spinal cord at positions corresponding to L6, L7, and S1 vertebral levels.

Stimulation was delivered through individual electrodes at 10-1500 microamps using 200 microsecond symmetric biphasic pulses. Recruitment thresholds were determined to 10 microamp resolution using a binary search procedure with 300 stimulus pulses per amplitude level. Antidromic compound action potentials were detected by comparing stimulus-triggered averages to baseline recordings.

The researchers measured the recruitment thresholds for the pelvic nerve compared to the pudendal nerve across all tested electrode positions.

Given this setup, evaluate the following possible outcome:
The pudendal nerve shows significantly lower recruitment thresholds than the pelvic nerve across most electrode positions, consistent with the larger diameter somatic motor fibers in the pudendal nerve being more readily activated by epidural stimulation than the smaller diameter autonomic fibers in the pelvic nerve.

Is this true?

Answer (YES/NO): NO